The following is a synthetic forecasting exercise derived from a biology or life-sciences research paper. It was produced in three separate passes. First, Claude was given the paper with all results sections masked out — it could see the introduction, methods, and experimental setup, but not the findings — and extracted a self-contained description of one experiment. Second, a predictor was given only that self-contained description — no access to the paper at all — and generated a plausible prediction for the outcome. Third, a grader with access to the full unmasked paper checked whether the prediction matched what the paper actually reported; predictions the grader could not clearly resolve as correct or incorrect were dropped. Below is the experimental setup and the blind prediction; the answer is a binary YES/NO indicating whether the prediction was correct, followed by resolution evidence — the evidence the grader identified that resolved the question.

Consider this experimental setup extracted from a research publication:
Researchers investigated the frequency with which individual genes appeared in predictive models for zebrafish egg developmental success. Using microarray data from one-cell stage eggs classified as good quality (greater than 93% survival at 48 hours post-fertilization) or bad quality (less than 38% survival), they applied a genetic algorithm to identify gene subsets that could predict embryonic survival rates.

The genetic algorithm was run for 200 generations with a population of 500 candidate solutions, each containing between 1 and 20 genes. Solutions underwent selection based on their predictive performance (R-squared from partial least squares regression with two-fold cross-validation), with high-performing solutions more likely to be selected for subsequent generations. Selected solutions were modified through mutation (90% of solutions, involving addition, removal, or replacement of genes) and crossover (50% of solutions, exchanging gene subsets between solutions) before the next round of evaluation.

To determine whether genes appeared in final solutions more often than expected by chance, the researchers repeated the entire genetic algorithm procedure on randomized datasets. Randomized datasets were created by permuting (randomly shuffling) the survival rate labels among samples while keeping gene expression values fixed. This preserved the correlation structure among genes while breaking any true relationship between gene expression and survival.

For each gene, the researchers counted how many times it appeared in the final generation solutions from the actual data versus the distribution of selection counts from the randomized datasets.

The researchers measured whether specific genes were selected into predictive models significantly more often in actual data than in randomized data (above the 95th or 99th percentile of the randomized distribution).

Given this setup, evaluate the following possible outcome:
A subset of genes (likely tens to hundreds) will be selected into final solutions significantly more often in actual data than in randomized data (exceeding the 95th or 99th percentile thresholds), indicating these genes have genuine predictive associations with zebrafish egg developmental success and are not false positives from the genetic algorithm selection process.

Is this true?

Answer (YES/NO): YES